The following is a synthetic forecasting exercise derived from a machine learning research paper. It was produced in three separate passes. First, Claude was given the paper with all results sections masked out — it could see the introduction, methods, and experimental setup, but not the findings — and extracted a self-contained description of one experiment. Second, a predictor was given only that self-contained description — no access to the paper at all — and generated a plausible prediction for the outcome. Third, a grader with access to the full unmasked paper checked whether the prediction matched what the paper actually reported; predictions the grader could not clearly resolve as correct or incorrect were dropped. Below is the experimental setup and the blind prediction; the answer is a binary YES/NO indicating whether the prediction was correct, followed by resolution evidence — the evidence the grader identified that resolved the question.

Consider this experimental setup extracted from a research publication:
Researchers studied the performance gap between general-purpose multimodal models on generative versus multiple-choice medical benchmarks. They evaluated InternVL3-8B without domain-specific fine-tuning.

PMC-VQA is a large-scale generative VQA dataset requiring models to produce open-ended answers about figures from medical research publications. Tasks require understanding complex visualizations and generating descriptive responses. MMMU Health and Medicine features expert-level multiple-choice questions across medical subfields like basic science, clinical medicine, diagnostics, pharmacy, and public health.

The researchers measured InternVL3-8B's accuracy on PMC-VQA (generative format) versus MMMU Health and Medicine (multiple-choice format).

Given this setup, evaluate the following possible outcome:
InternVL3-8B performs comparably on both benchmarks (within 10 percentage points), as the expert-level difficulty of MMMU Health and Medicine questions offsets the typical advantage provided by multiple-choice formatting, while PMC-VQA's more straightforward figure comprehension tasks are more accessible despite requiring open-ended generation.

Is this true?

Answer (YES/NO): NO